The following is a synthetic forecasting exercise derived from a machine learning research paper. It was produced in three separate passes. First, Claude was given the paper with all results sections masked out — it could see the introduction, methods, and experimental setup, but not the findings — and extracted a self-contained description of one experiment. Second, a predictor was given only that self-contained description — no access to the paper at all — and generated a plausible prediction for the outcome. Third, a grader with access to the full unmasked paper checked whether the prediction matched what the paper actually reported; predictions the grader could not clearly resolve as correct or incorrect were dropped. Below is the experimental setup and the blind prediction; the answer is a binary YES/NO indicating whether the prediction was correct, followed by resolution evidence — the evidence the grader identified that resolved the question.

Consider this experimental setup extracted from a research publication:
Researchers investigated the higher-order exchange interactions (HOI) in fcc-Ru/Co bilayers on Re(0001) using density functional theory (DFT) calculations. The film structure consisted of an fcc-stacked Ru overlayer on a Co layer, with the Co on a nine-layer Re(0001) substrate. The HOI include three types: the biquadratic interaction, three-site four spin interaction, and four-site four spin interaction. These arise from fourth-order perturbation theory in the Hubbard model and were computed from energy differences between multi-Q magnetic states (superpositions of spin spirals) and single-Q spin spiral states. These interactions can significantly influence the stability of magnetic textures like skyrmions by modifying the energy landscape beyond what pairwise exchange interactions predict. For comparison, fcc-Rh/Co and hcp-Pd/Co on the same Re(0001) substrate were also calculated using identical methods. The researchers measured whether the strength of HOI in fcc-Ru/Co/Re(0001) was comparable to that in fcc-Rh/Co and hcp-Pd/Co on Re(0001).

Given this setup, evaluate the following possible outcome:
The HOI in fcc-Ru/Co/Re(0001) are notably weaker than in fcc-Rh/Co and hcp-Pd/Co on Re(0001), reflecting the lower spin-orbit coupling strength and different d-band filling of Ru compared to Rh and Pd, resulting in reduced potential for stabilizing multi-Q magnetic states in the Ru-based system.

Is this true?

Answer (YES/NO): YES